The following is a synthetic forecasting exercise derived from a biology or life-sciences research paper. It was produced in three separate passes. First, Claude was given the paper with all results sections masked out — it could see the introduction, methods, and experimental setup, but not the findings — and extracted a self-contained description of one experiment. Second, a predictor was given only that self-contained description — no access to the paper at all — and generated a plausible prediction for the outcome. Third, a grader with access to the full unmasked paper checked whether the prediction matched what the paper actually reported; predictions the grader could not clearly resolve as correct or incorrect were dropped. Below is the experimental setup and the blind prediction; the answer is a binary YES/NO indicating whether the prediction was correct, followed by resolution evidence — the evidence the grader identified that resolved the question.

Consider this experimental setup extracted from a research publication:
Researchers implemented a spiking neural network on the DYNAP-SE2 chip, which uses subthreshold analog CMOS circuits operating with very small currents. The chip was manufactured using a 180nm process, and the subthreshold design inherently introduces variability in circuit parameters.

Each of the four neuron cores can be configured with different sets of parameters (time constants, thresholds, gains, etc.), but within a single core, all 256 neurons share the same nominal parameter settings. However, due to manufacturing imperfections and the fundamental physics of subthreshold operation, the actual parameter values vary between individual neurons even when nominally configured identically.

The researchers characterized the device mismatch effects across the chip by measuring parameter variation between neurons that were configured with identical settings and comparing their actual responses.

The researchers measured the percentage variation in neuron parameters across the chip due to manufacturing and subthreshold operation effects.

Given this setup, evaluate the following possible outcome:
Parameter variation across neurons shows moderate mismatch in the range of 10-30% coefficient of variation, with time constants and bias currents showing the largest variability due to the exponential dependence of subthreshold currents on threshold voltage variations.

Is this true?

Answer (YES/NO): YES